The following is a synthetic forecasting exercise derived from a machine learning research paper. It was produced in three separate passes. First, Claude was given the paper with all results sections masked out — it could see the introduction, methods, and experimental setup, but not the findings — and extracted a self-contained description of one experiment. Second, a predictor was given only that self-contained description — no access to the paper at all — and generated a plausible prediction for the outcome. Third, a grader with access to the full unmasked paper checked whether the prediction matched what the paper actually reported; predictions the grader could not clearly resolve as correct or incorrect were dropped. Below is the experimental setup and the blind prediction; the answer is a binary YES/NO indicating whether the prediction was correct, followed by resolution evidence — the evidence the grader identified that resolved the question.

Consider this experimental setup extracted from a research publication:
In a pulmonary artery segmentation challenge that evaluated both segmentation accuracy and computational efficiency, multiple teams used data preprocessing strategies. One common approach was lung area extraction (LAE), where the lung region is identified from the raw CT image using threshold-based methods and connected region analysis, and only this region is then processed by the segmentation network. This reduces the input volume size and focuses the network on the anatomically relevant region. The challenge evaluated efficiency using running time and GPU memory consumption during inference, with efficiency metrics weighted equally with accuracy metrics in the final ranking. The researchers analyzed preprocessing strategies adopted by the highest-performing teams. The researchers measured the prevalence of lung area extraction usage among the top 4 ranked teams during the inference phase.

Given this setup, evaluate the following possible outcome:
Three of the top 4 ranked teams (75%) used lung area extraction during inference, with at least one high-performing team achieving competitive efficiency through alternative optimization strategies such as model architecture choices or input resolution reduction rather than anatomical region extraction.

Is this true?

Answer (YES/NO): NO